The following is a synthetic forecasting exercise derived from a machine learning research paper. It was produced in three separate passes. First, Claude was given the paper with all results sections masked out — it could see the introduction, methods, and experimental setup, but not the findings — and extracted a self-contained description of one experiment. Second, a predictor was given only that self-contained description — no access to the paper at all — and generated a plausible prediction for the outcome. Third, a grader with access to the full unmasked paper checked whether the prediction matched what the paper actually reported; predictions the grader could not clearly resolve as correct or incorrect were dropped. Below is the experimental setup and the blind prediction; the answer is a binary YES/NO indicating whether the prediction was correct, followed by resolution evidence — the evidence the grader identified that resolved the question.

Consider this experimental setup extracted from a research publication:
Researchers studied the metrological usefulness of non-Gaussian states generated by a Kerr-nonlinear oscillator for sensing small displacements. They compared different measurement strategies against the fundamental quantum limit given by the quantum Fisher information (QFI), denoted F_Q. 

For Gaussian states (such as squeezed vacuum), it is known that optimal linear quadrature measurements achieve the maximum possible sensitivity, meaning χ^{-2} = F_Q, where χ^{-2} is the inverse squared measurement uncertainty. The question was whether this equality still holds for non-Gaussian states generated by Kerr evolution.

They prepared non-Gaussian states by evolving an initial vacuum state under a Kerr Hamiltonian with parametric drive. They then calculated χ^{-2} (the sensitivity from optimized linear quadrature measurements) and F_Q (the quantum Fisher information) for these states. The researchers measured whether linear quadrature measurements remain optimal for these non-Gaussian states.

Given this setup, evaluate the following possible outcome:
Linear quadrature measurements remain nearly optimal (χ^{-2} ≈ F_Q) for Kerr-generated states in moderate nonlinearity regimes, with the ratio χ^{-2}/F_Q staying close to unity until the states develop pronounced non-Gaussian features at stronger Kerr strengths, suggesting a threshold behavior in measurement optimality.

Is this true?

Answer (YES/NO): YES